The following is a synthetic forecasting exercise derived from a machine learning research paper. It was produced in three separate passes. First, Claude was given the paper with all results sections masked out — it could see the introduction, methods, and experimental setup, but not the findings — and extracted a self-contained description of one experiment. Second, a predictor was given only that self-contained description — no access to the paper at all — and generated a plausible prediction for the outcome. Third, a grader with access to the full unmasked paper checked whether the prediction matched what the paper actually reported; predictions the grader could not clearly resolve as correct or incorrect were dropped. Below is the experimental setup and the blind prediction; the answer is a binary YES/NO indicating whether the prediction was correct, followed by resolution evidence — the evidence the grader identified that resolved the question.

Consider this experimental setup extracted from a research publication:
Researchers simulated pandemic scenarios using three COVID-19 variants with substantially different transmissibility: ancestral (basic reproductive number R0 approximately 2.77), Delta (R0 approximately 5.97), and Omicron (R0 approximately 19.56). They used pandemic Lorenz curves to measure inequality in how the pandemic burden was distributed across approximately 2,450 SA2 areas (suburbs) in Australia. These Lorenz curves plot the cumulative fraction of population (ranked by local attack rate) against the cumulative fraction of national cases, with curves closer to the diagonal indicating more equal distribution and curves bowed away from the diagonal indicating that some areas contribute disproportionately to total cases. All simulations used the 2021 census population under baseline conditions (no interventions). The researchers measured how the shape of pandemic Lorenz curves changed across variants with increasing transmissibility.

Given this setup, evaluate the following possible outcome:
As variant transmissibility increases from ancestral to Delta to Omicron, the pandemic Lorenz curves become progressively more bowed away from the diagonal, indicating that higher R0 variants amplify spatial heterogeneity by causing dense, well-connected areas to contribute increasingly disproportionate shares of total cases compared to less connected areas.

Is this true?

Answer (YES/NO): NO